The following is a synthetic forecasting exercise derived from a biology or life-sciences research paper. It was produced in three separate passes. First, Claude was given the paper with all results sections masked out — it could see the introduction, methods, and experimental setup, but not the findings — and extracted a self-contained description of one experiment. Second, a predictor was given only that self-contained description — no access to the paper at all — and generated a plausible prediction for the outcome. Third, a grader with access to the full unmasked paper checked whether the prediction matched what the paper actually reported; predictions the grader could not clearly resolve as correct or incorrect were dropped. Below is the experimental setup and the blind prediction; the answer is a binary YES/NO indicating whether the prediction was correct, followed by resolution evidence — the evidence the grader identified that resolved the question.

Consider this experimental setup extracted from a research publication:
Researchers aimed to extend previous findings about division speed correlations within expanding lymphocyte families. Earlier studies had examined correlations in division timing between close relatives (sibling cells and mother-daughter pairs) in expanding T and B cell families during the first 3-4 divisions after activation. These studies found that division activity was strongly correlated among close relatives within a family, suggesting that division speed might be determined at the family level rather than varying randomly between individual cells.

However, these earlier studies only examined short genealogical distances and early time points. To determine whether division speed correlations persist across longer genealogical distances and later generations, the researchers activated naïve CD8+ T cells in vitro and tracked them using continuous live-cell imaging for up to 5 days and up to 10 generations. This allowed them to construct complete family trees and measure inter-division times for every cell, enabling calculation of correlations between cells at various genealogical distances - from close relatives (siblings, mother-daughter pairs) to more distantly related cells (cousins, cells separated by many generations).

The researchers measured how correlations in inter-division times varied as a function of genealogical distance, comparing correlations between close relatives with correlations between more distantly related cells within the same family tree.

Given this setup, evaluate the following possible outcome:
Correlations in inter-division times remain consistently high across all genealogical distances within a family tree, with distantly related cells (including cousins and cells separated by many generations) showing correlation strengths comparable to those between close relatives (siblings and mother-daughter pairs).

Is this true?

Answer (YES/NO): NO